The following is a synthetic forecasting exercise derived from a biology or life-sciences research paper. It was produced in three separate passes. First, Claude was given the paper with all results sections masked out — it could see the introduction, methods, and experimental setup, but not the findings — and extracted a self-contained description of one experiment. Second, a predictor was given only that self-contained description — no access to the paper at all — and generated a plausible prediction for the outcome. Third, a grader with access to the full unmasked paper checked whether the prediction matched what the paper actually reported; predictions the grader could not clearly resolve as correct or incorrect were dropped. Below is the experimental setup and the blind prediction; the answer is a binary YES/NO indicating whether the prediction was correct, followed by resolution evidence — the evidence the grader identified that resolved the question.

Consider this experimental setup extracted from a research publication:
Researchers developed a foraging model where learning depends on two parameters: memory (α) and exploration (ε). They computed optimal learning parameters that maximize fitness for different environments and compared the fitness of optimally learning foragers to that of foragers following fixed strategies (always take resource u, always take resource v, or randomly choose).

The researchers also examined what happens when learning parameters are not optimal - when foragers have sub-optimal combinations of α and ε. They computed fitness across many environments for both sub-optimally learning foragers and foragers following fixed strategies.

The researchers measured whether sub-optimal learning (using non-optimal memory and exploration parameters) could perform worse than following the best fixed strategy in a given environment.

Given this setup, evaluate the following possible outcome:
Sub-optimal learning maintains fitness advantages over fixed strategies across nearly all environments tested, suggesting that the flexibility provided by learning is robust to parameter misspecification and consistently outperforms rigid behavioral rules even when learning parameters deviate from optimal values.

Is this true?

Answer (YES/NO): NO